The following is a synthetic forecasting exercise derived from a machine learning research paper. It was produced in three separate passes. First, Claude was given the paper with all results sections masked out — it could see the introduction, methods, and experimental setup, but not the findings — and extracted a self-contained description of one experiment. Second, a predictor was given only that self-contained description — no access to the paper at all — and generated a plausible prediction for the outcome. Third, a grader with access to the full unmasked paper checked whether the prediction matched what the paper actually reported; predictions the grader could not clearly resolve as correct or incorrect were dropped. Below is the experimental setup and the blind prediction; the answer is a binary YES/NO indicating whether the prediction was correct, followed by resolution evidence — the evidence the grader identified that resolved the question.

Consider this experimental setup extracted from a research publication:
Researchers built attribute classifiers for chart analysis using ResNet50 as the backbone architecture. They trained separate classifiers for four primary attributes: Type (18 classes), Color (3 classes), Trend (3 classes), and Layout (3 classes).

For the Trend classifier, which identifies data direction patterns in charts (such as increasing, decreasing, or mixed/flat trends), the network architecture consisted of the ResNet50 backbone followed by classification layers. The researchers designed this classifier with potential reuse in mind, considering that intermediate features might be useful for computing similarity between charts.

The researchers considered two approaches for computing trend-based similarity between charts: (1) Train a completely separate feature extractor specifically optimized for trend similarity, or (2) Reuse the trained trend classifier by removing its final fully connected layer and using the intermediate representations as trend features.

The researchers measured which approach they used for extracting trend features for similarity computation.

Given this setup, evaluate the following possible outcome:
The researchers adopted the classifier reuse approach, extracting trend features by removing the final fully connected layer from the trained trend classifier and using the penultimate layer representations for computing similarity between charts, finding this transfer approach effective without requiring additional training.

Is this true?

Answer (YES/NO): YES